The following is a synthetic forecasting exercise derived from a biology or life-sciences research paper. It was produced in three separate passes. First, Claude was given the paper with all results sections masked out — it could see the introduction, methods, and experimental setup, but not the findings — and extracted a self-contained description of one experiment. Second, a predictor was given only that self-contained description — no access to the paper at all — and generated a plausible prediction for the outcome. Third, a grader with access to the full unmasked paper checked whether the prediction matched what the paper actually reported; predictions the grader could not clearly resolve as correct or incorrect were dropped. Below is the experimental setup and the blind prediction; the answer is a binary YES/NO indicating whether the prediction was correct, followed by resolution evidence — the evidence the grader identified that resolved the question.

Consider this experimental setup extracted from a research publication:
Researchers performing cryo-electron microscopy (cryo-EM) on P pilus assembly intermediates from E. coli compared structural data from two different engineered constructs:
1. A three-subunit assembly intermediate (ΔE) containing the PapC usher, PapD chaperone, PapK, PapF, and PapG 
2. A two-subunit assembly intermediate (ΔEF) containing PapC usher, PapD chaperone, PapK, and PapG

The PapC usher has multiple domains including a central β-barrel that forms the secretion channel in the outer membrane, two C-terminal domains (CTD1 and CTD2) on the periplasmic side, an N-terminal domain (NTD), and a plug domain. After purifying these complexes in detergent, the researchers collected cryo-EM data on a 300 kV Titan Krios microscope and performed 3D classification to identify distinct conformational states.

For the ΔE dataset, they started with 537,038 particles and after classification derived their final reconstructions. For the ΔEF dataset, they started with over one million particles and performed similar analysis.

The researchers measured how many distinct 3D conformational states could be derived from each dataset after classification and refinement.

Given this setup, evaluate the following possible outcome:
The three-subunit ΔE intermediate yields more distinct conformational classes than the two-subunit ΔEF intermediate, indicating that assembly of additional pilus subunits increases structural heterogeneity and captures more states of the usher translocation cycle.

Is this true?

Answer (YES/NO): NO